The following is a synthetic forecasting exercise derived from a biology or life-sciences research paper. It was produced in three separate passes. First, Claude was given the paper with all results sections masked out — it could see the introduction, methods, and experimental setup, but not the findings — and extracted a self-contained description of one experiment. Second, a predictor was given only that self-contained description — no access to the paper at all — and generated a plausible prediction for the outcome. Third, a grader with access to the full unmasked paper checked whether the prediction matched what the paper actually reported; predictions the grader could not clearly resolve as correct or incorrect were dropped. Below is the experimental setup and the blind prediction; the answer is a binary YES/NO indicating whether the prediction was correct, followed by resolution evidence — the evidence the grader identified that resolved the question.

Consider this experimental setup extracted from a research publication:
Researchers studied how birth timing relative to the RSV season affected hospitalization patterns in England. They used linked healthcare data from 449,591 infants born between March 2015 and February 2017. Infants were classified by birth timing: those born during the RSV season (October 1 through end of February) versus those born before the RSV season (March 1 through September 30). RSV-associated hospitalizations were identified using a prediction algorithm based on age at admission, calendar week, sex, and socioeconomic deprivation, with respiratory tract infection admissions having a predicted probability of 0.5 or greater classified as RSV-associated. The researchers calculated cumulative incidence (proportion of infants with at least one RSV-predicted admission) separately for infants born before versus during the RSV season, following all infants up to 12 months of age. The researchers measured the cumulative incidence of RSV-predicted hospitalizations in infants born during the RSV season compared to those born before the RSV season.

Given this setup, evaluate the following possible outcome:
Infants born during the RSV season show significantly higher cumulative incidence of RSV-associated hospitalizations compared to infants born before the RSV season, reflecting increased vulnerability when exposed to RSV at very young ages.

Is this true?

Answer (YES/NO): NO